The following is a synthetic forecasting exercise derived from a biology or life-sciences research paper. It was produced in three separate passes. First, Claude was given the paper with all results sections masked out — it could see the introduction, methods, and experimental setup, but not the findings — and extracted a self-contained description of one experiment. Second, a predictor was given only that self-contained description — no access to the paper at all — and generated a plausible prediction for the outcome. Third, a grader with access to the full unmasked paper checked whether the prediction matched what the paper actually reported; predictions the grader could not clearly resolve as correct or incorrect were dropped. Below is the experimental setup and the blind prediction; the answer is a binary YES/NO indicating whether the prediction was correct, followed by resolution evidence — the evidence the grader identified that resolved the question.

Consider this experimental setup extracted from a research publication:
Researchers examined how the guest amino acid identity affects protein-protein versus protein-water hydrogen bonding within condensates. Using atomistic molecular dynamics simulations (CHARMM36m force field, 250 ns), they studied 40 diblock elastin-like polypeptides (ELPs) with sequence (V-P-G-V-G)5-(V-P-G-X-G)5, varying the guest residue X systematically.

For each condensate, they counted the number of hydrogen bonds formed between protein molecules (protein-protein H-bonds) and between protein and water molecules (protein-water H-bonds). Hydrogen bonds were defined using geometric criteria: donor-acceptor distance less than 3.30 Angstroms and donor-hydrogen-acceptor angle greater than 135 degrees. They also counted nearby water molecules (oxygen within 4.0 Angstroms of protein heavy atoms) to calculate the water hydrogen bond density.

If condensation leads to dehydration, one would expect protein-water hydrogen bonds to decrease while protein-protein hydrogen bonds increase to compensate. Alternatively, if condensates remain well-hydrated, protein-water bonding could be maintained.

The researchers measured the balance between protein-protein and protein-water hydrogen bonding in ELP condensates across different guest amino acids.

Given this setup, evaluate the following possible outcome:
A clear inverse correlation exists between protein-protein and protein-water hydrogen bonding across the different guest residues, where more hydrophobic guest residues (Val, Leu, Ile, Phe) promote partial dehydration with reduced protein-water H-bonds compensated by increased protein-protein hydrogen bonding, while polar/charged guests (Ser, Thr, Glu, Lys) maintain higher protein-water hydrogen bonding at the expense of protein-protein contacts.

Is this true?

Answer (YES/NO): NO